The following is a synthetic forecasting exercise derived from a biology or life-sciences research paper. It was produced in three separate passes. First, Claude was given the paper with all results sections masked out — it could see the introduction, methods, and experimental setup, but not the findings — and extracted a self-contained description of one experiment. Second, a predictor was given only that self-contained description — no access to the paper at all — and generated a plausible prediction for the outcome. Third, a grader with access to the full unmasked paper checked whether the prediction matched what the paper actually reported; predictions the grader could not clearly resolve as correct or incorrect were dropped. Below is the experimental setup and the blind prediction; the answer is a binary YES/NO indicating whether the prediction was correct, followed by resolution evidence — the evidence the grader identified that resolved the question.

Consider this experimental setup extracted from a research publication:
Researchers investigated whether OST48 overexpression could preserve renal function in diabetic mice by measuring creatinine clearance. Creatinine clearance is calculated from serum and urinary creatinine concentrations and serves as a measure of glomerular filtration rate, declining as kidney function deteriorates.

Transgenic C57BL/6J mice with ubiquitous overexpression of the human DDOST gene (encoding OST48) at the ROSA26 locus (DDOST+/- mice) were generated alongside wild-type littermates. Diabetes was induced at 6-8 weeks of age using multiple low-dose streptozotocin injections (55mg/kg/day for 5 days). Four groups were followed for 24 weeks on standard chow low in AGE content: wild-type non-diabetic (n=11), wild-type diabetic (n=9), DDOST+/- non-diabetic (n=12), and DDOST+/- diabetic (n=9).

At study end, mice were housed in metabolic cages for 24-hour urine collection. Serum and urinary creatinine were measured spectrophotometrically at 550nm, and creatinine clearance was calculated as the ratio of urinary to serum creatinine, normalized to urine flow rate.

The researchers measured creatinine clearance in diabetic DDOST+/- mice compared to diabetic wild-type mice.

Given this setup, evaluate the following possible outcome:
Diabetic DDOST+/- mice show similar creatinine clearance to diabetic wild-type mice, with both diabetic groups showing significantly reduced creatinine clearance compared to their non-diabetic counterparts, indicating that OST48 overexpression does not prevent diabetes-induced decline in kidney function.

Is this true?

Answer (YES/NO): YES